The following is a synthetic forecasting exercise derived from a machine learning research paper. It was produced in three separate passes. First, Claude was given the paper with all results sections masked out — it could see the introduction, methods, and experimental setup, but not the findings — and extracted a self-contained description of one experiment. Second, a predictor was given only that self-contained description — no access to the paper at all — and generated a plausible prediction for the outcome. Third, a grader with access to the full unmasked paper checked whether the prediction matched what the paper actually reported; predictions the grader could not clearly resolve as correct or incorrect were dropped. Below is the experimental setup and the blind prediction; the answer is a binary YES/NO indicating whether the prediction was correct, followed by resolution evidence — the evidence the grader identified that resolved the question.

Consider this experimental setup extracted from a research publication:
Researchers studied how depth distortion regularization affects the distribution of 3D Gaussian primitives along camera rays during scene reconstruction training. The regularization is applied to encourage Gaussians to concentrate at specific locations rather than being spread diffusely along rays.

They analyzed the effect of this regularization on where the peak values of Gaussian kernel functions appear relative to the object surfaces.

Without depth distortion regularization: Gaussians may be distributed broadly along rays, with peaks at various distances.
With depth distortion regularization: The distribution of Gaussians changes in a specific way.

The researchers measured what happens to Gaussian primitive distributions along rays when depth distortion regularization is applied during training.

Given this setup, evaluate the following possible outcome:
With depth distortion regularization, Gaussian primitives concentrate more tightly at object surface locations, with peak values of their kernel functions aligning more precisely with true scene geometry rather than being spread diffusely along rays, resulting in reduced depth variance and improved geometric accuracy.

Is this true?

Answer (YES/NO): YES